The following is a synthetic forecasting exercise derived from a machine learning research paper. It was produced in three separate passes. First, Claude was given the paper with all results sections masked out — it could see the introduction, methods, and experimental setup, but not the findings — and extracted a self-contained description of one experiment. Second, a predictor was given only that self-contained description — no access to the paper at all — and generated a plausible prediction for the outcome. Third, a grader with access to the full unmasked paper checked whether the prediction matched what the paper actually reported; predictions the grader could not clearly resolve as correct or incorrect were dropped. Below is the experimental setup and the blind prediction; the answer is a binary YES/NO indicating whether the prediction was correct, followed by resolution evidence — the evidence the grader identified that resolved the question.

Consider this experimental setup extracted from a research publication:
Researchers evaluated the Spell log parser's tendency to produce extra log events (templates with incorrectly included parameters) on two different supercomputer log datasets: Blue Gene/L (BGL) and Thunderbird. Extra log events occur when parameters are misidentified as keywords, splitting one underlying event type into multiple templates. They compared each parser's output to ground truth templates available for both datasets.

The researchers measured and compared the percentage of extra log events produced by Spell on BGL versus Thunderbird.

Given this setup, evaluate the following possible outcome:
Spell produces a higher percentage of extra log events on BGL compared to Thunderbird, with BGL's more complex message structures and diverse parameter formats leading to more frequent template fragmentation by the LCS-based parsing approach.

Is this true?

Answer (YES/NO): YES